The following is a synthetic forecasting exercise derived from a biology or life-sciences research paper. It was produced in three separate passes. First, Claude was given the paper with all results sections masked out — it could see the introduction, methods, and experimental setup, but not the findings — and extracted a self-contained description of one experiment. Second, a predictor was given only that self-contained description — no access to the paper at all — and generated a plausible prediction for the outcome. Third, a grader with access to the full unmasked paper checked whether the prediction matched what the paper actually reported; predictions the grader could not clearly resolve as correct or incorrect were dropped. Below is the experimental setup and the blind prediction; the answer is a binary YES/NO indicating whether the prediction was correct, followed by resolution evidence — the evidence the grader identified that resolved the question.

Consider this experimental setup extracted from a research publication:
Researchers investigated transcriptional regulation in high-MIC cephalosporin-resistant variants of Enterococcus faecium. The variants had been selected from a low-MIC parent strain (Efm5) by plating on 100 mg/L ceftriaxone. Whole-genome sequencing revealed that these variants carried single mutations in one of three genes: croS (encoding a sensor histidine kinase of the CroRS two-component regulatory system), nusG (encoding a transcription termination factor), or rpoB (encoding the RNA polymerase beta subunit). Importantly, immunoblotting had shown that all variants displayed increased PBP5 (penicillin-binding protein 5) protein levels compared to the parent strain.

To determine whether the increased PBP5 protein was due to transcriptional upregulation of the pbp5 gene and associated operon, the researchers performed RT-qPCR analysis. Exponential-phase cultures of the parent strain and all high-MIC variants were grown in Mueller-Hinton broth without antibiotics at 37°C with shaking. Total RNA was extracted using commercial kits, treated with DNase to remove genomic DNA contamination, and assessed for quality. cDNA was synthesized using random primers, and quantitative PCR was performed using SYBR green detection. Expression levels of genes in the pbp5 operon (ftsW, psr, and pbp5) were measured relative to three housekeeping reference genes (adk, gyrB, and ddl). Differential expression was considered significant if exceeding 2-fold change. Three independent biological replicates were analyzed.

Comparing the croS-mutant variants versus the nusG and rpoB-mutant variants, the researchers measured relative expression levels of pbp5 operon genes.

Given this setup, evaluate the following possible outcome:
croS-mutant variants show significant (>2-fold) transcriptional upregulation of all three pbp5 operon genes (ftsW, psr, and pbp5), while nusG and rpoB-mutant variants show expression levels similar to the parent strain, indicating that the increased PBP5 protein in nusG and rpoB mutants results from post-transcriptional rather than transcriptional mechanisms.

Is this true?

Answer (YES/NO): YES